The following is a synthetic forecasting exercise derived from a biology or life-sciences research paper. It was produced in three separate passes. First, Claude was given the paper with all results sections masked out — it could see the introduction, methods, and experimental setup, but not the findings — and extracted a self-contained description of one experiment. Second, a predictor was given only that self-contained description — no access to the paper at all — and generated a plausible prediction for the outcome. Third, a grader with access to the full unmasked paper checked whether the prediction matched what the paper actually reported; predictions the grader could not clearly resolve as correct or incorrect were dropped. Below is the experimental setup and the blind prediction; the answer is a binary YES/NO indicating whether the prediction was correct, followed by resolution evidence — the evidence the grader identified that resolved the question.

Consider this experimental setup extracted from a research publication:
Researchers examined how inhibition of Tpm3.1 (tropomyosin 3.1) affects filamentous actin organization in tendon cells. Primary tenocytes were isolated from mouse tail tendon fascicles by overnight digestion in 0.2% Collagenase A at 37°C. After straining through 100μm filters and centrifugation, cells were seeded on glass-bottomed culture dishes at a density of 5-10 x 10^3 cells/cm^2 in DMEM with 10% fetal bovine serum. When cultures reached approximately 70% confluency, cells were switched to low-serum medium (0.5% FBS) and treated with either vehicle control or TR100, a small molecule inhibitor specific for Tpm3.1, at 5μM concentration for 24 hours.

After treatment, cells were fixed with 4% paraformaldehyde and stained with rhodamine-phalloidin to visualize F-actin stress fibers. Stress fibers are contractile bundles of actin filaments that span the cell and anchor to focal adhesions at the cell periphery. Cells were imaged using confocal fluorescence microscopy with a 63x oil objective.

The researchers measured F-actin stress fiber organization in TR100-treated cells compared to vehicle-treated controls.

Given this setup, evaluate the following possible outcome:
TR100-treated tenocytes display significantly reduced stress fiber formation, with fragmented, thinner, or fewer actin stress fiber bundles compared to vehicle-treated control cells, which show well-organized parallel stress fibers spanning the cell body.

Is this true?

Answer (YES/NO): YES